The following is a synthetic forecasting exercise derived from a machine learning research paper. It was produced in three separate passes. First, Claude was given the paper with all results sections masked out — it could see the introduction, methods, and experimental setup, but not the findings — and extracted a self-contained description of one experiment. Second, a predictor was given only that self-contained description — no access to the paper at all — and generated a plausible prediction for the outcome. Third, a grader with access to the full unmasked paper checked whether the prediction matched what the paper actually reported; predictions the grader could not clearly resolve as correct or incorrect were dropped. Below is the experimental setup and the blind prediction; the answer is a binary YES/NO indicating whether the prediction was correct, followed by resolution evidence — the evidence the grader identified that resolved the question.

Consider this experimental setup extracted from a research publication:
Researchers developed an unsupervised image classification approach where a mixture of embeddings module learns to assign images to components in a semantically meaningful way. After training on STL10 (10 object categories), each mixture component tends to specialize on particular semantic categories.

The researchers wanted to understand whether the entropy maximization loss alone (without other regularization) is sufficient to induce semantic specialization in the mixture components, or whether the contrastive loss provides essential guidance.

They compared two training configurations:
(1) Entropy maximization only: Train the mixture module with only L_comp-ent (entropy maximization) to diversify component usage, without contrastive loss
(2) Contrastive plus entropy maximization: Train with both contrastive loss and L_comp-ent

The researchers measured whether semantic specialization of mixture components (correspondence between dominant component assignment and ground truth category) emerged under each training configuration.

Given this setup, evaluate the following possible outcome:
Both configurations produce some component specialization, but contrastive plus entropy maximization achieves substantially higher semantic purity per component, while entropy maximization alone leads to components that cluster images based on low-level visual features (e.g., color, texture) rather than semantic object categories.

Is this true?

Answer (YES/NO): NO